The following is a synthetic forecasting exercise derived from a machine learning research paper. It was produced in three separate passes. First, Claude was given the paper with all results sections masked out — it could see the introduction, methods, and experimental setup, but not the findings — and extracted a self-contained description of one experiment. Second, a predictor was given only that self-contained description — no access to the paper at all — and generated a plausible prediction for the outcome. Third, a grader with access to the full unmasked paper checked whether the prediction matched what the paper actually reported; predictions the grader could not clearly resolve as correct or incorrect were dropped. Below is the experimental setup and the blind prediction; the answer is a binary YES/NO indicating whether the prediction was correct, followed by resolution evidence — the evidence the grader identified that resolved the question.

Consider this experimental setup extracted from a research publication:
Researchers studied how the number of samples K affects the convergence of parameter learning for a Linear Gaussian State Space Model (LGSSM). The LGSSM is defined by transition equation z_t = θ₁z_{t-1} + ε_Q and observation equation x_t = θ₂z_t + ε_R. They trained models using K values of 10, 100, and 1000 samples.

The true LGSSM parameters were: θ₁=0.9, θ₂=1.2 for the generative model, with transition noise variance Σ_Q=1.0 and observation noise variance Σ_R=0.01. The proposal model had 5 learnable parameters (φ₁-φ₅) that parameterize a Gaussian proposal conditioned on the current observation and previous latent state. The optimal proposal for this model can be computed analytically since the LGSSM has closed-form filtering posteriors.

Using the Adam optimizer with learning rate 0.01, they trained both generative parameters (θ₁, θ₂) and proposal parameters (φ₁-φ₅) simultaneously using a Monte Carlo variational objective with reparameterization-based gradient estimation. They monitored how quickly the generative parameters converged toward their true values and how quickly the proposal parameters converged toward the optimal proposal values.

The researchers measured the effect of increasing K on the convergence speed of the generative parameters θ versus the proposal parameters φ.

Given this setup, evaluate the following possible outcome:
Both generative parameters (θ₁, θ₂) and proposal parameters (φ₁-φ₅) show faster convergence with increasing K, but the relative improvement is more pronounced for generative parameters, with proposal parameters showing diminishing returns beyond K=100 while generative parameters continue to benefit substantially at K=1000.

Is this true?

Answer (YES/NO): NO